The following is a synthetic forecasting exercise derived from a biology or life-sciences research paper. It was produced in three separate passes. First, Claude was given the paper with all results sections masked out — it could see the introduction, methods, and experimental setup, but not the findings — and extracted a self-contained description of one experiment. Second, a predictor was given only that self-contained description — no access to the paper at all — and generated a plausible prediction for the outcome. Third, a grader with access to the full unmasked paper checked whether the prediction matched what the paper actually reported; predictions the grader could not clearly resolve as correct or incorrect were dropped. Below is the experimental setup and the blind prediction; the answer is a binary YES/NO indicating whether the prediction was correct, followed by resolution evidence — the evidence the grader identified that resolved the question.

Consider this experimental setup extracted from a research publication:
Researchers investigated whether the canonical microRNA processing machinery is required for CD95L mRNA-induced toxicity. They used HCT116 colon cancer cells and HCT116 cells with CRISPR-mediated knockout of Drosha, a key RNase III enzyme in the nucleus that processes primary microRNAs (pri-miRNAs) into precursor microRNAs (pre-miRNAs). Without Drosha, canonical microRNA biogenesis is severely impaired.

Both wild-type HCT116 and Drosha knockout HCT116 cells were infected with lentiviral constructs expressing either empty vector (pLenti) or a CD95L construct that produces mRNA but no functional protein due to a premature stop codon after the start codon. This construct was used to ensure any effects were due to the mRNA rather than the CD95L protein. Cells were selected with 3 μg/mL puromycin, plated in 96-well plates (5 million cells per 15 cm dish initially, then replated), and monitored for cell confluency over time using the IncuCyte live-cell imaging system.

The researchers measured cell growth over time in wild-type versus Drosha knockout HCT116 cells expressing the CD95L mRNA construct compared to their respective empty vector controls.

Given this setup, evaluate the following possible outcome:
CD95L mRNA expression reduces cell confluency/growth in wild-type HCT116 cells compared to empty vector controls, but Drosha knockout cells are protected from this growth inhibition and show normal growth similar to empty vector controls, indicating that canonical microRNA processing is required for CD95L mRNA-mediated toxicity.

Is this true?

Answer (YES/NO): NO